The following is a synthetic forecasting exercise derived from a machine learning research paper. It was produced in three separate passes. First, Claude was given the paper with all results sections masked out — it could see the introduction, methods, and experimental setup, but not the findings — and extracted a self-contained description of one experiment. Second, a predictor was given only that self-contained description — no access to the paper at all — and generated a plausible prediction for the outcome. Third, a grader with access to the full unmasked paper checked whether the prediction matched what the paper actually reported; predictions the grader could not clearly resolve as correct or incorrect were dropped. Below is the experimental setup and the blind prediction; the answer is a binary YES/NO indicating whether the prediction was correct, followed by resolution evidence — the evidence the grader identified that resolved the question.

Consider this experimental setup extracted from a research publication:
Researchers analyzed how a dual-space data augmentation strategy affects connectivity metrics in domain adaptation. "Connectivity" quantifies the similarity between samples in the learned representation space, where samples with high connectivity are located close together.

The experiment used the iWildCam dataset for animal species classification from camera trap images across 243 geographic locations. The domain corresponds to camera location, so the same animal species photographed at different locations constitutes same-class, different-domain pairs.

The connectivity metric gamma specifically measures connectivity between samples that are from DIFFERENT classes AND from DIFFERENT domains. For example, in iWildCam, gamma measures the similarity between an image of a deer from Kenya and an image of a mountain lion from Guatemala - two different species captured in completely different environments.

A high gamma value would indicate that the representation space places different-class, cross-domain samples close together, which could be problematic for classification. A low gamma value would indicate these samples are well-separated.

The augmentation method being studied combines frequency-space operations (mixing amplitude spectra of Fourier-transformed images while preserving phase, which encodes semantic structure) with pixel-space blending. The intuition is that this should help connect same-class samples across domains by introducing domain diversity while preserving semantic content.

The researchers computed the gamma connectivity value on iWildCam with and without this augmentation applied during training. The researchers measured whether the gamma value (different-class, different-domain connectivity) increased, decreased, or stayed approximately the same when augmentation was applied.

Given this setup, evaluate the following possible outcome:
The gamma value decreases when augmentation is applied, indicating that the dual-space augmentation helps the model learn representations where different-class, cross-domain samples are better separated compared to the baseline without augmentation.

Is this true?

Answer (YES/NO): NO